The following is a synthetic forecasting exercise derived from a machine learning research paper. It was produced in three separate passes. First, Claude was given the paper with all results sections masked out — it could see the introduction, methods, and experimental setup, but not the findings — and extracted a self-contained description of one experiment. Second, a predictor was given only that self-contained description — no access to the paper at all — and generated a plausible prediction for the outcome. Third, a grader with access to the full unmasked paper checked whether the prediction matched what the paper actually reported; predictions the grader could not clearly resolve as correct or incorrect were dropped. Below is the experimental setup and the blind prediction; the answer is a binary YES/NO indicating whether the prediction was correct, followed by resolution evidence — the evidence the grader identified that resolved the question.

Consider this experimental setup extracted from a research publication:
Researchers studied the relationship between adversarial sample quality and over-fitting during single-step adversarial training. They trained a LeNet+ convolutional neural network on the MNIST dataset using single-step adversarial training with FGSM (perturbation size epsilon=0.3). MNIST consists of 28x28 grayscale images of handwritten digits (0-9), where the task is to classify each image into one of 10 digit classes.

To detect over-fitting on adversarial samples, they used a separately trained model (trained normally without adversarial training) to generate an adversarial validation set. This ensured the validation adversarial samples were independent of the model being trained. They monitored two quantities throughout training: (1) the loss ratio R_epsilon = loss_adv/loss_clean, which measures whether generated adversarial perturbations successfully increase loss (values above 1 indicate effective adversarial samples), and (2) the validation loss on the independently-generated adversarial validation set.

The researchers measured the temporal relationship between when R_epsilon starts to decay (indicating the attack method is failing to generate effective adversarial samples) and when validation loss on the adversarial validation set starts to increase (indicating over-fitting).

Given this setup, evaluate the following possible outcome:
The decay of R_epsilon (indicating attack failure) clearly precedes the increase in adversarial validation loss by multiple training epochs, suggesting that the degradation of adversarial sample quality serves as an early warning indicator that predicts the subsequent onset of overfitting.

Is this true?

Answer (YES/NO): NO